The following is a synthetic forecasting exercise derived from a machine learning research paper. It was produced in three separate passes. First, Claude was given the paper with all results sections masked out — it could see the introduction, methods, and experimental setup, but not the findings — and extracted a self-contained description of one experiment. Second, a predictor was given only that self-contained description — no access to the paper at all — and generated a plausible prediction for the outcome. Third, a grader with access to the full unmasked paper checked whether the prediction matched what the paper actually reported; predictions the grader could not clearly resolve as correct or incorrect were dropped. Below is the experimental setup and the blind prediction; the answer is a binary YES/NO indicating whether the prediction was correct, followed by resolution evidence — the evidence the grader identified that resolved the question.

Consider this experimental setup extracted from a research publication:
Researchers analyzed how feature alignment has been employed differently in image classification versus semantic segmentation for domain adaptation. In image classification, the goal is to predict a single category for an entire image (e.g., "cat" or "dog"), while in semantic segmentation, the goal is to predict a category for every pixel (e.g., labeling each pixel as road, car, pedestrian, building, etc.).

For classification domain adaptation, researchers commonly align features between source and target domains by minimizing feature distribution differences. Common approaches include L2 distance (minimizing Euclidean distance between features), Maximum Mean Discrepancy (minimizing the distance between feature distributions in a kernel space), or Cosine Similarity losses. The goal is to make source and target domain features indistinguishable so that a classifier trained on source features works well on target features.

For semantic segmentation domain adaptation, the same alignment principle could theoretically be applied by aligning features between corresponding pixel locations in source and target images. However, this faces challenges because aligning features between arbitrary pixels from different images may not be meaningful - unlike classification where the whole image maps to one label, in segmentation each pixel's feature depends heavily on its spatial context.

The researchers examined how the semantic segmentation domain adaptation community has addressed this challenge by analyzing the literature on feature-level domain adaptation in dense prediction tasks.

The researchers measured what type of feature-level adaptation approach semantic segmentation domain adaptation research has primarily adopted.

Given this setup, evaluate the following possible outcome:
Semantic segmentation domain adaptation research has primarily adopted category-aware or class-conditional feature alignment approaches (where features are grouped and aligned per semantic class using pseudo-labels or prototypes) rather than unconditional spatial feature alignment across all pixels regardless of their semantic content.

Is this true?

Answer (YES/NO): NO